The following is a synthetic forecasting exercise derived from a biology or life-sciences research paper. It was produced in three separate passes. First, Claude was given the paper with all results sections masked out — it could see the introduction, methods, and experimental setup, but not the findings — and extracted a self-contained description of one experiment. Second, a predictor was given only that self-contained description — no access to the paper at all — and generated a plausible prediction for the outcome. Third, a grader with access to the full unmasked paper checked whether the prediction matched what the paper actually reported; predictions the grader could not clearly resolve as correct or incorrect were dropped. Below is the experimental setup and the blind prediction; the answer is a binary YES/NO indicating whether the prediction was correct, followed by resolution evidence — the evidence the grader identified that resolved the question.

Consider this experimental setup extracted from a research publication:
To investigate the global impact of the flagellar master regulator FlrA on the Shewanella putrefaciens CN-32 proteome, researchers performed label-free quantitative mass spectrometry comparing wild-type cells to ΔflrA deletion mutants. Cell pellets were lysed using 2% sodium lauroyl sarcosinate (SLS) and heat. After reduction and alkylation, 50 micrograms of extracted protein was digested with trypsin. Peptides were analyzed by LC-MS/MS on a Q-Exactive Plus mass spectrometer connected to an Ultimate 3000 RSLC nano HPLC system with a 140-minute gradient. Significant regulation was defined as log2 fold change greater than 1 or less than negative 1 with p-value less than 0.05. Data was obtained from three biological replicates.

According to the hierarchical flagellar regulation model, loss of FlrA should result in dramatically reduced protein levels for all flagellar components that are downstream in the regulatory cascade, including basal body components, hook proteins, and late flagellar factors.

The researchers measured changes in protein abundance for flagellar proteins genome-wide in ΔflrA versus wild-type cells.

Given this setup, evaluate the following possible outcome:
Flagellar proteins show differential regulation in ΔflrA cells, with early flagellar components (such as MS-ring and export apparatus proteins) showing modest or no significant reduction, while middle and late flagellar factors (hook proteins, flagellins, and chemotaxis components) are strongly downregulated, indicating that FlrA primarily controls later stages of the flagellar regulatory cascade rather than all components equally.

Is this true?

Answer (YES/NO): NO